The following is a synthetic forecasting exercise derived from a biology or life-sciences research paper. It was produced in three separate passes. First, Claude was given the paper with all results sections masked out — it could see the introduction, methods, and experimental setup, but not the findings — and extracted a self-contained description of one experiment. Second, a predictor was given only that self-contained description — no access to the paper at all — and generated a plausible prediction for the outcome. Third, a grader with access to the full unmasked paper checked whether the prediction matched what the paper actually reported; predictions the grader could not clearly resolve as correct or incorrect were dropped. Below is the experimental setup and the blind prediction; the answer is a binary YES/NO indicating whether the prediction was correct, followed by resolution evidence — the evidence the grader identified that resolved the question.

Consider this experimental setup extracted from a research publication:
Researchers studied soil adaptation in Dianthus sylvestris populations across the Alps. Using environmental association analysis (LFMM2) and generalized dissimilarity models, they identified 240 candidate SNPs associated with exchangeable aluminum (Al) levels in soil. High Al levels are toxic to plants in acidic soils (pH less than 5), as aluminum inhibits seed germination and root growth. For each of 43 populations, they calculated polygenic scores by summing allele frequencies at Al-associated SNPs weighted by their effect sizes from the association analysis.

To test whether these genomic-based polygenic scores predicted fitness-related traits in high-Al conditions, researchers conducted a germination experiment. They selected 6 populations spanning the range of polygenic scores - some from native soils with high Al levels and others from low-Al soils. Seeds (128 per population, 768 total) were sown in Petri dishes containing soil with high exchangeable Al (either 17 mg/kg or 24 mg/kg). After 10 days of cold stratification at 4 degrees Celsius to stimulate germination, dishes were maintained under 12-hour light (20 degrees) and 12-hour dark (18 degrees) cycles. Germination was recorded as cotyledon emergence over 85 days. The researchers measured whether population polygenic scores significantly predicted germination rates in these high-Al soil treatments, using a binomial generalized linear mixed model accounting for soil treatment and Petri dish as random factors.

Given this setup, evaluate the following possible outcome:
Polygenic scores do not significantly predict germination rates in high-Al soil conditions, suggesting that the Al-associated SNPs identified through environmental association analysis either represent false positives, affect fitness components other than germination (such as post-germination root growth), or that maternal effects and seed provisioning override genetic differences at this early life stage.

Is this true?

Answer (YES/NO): NO